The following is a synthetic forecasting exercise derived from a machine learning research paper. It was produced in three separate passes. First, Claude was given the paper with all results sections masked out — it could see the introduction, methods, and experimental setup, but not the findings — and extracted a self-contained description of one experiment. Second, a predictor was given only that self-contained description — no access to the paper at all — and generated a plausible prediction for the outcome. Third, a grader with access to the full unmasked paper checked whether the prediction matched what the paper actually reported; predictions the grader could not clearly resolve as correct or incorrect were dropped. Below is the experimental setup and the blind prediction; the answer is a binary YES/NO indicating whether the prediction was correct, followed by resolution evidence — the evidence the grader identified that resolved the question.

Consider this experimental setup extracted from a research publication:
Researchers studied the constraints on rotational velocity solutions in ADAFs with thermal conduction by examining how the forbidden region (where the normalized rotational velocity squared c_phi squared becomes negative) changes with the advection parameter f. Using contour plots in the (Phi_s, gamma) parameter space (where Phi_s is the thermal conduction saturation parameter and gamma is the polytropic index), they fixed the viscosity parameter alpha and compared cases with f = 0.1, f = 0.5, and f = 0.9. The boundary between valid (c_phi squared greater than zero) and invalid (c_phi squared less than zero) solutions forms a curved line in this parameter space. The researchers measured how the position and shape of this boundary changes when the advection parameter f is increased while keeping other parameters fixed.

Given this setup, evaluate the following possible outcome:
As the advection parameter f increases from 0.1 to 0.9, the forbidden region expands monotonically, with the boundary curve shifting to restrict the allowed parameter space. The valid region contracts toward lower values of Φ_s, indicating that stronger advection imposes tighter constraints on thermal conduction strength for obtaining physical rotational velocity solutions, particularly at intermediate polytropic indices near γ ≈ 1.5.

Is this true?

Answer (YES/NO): NO